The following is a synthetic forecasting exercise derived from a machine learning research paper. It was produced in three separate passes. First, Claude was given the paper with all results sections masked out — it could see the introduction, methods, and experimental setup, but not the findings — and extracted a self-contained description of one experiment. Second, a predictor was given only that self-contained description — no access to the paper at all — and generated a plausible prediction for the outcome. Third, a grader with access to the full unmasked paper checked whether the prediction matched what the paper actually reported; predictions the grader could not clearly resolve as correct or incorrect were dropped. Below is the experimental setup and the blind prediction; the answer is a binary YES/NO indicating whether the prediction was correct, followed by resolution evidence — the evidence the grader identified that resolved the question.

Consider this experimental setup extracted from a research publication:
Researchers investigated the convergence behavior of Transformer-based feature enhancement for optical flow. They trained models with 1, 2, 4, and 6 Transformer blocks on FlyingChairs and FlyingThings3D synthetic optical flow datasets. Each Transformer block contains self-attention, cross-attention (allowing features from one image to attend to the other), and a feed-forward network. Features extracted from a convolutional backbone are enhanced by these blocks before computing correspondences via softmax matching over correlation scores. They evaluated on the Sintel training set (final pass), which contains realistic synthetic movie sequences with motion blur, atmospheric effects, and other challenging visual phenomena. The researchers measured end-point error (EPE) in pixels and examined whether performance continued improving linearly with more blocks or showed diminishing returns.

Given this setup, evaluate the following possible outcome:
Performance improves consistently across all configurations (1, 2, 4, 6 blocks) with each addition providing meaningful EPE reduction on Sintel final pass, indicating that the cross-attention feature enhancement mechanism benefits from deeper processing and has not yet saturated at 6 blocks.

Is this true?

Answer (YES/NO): NO